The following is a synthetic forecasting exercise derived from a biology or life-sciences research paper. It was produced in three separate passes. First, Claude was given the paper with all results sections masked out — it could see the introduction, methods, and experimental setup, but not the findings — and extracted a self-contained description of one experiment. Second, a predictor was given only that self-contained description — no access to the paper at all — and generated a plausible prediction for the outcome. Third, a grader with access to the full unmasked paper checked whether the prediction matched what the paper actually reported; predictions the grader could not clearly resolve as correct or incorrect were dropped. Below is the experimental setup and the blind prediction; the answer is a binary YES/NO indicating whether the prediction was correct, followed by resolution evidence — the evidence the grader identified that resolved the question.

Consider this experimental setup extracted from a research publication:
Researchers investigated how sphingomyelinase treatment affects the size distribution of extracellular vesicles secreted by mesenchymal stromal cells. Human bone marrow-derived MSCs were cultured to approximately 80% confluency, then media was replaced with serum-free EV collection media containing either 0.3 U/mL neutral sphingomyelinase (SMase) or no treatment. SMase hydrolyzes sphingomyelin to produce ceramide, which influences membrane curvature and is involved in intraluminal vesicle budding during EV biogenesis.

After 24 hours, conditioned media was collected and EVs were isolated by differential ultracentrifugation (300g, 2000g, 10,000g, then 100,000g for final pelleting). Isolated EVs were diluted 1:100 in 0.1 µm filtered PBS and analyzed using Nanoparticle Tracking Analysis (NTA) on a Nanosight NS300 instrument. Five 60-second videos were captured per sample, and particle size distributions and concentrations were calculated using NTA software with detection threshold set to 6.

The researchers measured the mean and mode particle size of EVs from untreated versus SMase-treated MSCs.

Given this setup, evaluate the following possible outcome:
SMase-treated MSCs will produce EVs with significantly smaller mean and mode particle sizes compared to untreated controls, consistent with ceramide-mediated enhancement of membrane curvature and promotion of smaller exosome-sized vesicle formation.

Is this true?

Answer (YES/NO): NO